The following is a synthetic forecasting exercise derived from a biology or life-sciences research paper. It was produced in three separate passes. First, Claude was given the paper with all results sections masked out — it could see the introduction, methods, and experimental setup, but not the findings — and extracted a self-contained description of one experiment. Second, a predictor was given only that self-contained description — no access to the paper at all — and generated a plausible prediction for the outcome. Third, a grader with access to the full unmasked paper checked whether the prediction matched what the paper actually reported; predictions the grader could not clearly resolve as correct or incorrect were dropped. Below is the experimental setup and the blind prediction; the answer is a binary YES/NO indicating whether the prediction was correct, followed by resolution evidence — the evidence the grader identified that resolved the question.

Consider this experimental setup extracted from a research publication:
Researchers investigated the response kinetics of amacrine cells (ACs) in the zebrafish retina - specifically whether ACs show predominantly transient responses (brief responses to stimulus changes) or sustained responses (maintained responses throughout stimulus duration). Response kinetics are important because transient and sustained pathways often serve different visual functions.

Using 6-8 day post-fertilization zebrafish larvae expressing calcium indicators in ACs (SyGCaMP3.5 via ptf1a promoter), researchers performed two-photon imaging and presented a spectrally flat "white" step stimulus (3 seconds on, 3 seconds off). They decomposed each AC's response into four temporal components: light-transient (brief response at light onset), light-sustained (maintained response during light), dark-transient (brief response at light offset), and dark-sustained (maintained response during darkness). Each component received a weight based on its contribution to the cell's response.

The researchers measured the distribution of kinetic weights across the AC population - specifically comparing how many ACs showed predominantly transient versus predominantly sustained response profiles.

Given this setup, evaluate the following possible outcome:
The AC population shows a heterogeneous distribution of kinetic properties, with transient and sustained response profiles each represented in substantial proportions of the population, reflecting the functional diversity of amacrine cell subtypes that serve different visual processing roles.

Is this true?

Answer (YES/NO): YES